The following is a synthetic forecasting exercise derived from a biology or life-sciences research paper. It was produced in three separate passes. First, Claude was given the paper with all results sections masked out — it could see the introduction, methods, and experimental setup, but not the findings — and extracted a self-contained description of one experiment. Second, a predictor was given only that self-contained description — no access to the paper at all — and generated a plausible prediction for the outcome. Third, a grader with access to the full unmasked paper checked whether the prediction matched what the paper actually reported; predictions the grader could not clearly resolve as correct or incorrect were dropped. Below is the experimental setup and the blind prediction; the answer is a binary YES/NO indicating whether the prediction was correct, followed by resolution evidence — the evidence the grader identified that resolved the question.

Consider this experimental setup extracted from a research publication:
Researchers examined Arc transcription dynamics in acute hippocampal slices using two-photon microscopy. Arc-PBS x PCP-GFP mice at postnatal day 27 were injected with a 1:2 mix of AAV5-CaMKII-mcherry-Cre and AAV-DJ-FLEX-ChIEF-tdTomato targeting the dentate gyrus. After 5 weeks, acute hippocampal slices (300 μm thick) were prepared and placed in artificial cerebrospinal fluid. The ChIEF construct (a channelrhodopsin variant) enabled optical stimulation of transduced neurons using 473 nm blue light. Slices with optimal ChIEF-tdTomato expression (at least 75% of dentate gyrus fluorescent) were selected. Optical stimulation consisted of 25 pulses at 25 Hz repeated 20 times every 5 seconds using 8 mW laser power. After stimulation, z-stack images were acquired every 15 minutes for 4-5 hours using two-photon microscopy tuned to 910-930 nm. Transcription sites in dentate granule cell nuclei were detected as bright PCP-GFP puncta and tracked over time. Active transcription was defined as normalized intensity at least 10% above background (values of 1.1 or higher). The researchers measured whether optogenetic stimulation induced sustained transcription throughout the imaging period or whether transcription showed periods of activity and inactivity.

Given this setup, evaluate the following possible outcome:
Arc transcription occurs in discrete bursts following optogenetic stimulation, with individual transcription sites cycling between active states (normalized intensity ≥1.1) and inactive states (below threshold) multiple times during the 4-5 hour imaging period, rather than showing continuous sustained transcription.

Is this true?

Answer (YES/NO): NO